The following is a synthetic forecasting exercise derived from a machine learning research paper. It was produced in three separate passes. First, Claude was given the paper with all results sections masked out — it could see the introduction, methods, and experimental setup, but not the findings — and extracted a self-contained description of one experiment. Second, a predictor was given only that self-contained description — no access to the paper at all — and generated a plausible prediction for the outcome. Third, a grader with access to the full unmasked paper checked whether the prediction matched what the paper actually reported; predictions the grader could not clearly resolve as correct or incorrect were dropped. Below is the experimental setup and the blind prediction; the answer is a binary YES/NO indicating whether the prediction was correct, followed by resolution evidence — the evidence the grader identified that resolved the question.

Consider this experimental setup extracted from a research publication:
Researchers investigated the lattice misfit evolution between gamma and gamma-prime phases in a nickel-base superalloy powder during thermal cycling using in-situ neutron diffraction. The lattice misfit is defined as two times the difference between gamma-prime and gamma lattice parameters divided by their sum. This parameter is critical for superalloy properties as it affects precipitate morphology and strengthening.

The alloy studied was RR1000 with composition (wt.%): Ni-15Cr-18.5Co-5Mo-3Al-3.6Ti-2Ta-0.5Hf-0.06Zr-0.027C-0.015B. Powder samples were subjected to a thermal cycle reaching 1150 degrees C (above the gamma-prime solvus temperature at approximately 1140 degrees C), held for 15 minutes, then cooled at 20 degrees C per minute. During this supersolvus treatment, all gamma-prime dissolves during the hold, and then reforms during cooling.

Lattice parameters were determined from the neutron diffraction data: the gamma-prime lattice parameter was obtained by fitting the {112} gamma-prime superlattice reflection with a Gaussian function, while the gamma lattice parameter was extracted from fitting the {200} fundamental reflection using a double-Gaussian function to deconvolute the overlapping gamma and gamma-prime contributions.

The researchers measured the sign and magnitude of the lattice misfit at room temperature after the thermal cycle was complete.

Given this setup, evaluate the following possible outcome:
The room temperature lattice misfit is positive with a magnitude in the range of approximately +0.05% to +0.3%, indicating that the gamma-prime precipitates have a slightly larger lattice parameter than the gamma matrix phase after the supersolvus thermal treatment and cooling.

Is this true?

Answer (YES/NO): NO